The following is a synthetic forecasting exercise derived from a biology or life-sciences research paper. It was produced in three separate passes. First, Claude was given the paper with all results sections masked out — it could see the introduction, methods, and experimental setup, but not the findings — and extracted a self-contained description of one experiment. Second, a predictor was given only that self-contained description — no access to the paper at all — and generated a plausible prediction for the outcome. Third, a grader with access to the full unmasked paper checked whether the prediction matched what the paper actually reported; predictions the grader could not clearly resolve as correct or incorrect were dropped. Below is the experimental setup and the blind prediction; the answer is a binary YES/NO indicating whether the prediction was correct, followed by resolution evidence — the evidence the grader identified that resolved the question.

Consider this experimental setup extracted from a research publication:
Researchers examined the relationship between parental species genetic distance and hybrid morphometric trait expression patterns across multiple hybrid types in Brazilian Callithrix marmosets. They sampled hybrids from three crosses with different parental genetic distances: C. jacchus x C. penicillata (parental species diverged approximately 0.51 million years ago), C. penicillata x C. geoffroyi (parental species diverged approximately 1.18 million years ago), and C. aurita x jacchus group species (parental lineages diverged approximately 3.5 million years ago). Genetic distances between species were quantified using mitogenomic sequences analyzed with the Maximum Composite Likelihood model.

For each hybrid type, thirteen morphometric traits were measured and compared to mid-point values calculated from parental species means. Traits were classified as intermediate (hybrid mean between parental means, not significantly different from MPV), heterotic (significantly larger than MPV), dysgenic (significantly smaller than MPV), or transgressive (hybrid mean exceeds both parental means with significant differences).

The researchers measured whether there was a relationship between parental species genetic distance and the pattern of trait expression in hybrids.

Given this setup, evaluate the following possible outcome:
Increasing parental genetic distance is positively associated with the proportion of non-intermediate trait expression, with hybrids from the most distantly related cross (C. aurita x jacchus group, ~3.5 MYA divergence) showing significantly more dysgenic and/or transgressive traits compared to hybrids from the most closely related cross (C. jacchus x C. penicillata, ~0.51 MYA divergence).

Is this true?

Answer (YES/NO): YES